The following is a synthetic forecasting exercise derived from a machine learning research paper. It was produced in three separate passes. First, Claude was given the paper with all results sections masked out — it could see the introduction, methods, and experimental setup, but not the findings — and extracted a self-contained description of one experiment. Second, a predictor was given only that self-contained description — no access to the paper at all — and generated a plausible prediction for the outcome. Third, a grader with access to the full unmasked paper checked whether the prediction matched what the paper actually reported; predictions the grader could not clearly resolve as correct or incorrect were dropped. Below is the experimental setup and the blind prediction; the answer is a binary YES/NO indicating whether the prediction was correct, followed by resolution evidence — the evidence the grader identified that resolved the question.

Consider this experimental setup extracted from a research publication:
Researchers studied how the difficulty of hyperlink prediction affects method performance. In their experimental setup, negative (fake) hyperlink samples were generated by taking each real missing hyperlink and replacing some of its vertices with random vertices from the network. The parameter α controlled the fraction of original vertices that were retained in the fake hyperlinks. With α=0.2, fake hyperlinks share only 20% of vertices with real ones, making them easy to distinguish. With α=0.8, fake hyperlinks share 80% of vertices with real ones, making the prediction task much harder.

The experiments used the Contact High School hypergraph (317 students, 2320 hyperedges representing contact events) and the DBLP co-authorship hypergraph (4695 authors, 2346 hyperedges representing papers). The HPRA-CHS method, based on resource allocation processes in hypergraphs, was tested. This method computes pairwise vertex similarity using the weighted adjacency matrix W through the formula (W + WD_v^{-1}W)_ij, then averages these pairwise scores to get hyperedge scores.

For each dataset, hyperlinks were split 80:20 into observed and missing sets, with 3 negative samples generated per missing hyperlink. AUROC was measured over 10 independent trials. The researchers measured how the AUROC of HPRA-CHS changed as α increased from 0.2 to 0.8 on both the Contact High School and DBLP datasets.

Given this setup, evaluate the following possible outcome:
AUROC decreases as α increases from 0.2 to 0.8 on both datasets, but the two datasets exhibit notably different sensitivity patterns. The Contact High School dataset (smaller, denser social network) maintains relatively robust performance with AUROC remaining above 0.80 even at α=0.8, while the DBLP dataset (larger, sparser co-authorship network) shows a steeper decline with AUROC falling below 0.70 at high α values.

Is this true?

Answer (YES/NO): NO